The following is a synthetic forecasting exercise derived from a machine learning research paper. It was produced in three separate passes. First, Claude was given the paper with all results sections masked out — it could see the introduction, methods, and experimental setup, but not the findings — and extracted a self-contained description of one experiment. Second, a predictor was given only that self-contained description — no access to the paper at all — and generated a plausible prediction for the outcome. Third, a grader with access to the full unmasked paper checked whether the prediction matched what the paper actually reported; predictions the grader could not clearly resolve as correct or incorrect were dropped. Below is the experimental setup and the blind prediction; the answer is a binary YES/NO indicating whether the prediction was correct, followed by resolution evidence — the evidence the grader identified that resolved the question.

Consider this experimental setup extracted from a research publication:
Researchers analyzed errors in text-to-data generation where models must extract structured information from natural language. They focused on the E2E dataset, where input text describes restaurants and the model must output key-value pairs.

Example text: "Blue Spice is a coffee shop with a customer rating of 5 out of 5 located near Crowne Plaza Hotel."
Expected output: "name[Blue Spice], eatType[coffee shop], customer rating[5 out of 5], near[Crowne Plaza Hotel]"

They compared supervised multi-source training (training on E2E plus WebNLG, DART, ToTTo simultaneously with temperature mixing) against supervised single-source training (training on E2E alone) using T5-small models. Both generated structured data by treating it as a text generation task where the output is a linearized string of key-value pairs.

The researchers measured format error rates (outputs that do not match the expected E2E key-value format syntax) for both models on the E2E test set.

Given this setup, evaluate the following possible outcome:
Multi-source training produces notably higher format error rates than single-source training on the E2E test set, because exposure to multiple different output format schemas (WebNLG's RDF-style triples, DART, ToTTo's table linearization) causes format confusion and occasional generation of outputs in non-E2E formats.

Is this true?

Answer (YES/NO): YES